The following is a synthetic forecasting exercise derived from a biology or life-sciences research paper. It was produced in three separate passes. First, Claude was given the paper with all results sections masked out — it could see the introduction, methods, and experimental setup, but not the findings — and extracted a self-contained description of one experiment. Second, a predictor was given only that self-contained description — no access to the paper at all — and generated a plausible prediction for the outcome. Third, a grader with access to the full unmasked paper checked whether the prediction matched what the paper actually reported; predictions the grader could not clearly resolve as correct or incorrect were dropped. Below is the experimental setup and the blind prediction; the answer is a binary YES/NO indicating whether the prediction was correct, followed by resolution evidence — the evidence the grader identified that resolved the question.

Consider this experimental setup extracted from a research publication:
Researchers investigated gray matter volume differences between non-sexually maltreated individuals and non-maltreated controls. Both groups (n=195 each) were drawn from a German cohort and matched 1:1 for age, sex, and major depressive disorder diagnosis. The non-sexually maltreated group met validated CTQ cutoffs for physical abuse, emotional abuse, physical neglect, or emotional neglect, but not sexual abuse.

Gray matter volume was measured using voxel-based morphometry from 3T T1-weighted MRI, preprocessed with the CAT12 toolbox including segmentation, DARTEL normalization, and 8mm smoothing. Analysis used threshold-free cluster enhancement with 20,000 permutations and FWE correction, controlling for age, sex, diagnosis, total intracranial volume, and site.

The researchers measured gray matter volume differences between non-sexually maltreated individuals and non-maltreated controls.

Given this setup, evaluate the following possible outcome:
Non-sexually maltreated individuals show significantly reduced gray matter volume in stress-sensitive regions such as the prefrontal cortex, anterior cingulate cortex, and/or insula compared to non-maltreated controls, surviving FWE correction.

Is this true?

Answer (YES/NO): NO